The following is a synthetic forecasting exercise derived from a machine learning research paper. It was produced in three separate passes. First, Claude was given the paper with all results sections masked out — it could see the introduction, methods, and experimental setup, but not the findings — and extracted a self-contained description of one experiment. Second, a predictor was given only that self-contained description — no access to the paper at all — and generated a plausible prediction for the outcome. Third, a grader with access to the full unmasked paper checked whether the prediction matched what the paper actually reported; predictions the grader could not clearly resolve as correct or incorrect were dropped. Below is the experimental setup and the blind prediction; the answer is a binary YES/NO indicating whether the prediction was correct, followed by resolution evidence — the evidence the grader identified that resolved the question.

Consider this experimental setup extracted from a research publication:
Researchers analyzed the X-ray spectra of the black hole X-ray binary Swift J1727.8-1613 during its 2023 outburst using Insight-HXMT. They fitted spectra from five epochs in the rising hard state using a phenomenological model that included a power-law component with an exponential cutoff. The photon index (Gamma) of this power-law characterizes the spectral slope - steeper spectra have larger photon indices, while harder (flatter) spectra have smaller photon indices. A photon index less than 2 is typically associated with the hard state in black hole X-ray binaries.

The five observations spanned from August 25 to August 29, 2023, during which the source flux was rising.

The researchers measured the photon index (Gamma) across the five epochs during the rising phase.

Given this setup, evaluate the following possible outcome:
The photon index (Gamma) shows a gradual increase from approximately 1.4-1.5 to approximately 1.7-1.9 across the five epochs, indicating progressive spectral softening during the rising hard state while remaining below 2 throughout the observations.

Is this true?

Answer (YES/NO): NO